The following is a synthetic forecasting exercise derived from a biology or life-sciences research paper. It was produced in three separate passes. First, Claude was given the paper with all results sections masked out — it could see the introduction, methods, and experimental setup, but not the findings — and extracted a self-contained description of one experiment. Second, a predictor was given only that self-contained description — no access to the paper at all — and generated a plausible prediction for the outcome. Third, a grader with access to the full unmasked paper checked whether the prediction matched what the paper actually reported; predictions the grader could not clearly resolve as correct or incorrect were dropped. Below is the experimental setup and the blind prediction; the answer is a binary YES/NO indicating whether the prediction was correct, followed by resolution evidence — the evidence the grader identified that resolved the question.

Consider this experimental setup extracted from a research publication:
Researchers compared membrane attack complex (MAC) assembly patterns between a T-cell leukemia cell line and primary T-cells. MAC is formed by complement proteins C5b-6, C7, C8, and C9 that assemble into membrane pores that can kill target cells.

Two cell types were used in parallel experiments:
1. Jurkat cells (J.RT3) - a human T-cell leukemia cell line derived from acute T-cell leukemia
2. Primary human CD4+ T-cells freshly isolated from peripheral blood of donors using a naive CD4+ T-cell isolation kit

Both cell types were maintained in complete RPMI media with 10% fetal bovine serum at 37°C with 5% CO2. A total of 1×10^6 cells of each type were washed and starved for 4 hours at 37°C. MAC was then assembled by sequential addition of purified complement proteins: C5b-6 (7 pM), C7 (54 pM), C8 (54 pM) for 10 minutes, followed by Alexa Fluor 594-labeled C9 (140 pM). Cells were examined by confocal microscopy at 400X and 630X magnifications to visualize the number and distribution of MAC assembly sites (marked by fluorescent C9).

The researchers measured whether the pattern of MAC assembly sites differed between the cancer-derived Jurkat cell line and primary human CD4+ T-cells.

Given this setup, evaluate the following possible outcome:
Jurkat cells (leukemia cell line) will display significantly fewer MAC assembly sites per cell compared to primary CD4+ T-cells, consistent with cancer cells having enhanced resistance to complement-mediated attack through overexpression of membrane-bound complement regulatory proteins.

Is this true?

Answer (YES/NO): NO